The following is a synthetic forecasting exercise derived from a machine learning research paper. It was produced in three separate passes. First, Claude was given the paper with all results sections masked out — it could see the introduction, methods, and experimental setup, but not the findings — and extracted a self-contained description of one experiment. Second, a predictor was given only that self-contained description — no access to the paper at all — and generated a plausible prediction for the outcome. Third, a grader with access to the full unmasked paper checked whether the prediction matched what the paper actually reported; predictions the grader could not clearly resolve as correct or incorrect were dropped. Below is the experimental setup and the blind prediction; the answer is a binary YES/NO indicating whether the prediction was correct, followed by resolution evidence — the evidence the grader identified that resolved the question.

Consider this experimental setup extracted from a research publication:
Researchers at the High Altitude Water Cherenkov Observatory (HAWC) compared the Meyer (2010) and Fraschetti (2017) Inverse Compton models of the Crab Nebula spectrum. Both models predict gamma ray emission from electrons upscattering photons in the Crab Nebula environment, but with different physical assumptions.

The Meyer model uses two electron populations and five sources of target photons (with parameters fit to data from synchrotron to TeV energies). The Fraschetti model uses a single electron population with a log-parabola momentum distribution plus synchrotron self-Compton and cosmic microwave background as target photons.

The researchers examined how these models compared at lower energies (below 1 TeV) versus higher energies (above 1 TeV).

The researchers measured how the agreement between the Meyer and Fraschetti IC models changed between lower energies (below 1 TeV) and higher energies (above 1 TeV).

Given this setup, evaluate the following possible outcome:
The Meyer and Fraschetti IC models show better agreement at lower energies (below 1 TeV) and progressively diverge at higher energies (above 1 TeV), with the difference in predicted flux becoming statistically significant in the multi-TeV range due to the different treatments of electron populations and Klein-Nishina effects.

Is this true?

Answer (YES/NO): NO